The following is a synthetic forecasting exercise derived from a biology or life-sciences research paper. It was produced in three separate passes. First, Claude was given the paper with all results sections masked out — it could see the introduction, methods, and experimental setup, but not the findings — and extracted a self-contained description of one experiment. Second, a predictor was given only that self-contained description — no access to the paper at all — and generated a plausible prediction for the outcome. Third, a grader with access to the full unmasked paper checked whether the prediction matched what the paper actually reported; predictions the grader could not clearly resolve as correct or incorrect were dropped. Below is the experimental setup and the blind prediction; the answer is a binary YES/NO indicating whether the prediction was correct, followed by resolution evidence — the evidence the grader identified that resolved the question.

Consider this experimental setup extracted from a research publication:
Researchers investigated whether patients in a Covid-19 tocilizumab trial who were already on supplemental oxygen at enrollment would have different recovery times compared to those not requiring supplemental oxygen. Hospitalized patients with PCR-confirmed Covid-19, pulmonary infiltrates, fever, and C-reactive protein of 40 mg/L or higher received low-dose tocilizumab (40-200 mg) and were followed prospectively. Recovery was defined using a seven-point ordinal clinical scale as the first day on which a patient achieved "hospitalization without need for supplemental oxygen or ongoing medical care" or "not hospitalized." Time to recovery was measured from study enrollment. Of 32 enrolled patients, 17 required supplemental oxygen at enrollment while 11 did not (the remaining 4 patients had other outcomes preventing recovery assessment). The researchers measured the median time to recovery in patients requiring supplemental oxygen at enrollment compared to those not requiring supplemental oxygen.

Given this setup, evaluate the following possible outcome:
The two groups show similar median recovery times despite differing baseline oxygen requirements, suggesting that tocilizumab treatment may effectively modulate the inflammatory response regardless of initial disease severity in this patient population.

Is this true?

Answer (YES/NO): NO